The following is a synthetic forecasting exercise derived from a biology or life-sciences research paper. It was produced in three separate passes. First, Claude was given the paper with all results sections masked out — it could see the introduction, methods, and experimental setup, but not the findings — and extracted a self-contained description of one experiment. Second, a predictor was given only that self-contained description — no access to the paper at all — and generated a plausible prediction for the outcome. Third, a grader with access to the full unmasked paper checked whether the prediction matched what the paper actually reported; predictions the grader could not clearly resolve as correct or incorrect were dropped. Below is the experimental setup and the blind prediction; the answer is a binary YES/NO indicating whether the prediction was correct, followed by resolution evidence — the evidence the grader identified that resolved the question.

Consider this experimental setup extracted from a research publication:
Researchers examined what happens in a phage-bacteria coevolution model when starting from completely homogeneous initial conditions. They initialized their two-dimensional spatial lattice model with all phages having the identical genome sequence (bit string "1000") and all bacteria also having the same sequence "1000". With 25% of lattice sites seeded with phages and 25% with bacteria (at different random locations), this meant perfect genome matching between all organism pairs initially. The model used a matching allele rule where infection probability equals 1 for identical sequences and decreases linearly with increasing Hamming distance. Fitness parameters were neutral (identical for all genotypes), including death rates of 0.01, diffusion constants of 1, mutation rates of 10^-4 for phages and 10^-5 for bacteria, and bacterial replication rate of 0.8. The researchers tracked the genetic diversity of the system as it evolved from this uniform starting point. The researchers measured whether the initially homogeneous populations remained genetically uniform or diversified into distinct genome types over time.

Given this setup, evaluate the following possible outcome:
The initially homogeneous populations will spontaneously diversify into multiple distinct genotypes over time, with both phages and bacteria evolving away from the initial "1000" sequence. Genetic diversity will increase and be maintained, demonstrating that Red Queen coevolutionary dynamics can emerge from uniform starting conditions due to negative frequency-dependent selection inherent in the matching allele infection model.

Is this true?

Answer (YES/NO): YES